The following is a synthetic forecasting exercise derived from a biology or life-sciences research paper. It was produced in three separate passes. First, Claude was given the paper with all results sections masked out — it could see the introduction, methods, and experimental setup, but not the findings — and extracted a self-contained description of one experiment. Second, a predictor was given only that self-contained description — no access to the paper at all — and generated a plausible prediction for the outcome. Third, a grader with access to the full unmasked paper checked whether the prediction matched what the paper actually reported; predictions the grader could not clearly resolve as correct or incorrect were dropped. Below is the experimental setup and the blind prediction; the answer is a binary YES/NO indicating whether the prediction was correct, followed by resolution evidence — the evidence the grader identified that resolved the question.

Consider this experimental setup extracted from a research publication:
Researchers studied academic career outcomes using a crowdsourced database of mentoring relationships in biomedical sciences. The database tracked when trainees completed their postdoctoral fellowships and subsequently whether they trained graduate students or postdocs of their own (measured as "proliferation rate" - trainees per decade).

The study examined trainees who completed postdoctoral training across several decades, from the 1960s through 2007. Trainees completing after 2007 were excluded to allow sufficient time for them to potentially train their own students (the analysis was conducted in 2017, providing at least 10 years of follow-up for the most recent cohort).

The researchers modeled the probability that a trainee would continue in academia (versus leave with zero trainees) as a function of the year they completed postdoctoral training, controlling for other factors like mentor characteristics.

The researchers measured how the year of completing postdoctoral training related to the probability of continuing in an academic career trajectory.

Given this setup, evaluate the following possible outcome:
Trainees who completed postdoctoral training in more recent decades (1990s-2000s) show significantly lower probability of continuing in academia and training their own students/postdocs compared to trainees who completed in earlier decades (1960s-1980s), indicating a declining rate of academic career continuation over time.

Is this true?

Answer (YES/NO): YES